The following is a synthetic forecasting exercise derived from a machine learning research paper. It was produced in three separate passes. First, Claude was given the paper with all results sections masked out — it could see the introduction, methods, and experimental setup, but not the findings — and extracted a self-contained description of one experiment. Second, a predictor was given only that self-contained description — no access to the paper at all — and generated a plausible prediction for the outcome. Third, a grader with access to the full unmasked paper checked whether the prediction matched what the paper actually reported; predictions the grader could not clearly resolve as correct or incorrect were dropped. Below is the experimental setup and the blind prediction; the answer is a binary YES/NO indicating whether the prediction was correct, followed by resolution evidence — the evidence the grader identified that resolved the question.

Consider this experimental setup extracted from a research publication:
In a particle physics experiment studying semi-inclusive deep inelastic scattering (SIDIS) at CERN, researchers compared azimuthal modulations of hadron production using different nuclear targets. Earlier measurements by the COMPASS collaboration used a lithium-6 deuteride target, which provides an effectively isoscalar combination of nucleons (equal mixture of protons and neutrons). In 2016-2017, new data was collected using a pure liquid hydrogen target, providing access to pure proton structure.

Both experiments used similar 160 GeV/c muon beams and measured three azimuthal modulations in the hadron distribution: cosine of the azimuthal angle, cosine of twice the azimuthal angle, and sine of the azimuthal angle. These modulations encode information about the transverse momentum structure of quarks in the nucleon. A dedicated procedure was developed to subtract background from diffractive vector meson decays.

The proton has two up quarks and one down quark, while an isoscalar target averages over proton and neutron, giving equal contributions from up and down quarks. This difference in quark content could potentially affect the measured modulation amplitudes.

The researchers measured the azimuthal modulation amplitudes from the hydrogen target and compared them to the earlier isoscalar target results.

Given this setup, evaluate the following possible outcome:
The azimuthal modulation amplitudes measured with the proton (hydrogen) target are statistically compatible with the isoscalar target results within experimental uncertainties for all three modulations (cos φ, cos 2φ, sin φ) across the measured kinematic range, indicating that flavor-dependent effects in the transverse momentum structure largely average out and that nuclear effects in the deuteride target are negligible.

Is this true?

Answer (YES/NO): NO